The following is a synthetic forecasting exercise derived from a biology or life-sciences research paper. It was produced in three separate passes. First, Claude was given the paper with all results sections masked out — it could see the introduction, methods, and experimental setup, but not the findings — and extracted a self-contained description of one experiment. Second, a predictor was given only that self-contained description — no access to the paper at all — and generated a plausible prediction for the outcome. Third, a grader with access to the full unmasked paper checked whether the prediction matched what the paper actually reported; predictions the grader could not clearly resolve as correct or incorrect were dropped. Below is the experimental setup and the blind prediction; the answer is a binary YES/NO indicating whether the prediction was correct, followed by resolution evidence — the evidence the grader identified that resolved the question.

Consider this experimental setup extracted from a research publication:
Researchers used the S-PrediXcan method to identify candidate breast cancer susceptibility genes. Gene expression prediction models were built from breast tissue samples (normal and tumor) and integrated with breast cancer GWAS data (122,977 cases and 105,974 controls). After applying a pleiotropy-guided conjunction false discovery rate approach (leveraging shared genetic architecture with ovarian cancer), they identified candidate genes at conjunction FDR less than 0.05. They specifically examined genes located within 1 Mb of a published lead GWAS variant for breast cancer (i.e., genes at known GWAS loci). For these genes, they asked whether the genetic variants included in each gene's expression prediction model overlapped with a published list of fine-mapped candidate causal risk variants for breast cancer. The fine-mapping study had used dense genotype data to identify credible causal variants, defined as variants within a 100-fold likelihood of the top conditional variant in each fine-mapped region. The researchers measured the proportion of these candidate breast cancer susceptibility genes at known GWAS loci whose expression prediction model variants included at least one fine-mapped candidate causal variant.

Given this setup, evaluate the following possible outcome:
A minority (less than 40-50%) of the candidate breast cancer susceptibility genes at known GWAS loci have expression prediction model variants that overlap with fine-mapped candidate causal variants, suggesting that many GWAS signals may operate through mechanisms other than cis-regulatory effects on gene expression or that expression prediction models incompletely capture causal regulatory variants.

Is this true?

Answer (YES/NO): NO